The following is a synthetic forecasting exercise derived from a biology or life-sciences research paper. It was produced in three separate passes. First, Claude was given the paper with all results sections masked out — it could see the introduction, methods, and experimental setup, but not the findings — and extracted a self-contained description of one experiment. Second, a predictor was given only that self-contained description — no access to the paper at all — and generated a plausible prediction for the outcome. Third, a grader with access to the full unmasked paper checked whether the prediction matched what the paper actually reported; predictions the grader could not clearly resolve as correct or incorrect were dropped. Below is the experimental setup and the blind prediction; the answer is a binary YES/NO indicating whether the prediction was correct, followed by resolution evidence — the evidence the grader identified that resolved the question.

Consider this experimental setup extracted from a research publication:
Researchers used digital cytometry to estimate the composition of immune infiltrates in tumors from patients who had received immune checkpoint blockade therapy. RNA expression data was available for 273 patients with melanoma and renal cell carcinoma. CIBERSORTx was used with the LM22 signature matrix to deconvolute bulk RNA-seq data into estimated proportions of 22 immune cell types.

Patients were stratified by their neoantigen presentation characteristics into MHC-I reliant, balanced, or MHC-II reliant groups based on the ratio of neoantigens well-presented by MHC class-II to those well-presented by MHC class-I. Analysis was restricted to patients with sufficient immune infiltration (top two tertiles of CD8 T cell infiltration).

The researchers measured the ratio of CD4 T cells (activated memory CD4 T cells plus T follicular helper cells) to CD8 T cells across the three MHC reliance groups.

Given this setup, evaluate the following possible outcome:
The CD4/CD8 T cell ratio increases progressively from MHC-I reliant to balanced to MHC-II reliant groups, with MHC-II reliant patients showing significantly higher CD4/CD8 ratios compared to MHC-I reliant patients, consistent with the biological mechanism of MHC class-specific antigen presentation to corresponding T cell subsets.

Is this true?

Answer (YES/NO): NO